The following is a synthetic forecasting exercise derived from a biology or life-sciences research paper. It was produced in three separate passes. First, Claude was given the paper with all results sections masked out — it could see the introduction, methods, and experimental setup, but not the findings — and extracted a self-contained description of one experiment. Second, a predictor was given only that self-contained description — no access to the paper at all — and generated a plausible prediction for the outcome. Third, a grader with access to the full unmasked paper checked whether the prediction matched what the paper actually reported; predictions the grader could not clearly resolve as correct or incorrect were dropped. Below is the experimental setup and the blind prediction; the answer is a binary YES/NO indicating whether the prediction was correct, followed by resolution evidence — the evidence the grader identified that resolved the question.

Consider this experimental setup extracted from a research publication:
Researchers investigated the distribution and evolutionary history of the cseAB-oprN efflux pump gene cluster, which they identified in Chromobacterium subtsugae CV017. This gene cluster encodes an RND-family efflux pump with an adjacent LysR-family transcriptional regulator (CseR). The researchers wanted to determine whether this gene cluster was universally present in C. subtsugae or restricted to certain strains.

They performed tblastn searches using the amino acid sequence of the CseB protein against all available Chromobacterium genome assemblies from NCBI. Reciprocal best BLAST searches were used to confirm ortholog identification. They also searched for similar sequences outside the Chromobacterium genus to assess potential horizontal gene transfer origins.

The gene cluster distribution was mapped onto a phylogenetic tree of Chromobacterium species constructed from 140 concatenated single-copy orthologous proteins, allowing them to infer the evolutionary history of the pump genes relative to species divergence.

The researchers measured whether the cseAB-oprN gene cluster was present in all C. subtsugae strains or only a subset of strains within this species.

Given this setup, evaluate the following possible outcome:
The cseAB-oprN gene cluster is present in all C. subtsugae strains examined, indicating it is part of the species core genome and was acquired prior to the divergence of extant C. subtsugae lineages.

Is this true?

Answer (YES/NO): NO